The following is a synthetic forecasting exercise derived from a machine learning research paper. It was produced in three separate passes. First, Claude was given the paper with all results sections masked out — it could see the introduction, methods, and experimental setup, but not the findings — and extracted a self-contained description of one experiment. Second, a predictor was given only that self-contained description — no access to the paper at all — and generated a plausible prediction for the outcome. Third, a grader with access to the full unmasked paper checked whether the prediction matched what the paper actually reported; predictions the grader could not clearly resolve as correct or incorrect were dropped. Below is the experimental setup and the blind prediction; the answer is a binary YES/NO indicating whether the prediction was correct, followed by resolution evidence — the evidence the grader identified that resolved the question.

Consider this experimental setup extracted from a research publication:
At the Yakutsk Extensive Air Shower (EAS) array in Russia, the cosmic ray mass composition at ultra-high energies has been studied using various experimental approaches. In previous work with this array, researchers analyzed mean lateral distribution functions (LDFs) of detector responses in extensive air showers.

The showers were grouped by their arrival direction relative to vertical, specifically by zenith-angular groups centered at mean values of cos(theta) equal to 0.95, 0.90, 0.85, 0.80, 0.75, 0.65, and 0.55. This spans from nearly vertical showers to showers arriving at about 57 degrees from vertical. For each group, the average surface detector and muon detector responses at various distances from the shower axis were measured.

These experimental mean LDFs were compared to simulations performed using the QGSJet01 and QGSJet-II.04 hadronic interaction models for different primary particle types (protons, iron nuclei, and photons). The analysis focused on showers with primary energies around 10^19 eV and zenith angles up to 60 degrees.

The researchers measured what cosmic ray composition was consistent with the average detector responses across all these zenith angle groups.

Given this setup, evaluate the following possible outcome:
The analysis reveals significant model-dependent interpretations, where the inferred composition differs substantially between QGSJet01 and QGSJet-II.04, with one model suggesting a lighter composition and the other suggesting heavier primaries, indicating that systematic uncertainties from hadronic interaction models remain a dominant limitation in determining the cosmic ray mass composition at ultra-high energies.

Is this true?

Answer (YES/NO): NO